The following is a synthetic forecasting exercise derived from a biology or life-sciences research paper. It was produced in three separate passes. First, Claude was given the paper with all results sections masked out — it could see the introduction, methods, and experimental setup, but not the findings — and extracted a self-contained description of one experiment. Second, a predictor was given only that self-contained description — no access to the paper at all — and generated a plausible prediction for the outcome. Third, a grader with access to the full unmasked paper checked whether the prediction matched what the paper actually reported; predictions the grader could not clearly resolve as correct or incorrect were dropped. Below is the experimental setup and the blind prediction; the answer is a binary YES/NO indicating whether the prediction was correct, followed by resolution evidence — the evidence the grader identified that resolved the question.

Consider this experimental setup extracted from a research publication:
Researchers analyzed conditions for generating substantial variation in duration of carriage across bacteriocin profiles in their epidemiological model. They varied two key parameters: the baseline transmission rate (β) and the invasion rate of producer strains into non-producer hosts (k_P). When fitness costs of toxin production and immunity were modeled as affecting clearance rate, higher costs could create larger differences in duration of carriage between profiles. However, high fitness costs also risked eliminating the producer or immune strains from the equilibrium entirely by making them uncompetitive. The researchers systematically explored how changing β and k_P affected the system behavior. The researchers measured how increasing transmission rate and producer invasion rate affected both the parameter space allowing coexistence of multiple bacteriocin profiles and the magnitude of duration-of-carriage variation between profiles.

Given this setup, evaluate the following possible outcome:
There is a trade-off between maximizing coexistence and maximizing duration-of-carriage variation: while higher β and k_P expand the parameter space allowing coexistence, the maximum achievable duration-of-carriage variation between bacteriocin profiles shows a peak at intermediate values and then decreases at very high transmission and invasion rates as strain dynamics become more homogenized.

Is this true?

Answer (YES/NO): NO